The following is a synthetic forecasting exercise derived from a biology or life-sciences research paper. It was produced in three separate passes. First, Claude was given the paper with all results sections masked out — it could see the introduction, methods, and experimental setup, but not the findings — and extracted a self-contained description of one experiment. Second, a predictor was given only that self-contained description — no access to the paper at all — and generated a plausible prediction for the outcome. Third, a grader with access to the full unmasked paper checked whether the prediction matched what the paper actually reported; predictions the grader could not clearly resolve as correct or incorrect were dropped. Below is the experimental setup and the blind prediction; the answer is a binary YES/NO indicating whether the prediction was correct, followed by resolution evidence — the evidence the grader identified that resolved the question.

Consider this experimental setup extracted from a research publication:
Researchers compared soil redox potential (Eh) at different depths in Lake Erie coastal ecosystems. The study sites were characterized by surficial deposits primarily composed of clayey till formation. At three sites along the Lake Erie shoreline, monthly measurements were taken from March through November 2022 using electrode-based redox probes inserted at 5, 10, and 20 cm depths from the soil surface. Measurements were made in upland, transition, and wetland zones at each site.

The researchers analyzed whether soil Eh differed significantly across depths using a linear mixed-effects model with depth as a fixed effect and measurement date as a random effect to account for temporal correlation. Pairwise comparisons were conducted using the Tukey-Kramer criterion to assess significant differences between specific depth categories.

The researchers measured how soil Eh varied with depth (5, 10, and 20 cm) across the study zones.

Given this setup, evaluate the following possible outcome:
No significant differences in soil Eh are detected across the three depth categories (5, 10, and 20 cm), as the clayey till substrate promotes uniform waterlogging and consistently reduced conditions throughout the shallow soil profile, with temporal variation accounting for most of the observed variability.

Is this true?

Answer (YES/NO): NO